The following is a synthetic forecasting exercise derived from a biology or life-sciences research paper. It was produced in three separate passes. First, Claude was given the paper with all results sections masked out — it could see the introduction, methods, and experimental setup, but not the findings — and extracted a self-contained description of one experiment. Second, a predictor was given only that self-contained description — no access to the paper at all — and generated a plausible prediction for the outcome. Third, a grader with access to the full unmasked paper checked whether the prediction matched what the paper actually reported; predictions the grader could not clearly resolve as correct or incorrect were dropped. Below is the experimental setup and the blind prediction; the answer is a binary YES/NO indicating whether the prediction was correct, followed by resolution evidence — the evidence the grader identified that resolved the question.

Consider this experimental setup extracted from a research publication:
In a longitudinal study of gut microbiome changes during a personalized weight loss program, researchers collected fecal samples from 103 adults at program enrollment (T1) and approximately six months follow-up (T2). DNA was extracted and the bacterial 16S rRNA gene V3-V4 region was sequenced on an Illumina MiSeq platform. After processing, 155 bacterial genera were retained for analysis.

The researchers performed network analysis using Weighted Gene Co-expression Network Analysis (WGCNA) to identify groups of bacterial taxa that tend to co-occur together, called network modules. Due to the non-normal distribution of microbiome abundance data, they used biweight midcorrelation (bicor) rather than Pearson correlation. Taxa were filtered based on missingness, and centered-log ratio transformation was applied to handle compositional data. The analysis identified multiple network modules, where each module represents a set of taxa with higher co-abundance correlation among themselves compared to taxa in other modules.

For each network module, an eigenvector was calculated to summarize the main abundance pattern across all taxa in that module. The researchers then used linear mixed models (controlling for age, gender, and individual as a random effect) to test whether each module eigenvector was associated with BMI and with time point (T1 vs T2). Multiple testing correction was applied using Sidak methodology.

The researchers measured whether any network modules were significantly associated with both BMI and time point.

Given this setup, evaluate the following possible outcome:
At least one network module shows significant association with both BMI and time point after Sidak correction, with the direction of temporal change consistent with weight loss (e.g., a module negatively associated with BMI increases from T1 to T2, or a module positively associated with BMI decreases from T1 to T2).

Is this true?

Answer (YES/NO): NO